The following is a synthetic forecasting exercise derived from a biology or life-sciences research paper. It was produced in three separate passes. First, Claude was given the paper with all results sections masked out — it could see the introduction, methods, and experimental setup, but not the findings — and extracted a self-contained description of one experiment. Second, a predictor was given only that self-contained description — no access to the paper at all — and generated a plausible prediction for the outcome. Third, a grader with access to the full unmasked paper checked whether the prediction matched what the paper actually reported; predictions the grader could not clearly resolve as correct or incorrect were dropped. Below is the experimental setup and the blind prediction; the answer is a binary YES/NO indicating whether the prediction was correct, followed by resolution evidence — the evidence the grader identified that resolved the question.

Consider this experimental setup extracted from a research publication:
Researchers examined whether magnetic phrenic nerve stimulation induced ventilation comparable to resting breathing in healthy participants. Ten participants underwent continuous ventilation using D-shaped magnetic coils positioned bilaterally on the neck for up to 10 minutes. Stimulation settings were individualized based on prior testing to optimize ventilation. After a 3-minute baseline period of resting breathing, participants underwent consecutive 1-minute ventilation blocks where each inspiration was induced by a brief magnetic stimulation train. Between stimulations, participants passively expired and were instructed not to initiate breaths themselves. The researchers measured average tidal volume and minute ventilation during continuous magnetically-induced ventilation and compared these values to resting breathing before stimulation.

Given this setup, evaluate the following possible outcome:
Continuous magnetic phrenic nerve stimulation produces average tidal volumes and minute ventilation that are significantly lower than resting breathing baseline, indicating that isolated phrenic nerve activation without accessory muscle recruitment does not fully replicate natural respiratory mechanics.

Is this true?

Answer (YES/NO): NO